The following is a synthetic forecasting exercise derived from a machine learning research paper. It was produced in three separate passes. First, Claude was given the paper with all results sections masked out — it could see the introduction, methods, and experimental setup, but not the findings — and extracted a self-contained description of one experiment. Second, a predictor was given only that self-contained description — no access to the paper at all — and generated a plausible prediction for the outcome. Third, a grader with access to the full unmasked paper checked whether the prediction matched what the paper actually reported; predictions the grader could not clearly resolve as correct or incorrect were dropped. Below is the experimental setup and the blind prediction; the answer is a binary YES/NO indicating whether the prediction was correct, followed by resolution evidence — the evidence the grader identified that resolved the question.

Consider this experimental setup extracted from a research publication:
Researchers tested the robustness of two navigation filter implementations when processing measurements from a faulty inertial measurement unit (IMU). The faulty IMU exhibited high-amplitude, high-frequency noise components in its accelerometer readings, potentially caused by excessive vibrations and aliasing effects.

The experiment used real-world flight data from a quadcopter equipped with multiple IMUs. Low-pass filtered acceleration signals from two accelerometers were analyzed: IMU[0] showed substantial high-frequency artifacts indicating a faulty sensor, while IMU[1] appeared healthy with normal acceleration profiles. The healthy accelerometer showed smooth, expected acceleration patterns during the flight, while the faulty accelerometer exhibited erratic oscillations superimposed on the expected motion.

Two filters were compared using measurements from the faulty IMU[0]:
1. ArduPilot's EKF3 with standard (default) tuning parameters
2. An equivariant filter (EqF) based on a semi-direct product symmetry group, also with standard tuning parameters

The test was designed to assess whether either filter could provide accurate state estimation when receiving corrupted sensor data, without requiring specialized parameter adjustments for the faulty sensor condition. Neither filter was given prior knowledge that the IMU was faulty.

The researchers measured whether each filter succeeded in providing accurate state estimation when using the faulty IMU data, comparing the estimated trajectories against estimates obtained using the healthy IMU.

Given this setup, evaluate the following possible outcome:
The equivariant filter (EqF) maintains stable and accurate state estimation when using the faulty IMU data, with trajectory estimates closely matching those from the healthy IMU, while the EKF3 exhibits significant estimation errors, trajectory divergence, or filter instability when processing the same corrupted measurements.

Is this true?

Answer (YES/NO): YES